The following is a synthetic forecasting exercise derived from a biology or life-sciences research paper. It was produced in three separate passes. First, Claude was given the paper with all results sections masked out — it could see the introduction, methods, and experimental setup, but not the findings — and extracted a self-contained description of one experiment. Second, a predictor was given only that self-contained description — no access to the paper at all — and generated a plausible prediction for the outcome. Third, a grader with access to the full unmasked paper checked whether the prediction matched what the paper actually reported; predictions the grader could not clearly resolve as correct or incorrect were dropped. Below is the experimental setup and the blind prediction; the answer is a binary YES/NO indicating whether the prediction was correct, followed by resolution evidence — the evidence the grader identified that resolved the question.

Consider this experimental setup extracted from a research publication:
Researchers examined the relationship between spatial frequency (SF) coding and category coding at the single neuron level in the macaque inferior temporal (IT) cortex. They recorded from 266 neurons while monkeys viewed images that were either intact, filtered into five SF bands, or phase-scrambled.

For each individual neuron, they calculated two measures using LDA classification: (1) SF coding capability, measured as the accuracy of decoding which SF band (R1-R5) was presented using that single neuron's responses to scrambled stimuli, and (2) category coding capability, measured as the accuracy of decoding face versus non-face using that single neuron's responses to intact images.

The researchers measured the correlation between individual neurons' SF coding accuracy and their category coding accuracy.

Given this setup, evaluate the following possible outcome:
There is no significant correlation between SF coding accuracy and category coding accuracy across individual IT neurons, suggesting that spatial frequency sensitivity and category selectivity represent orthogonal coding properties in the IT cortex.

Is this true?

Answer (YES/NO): YES